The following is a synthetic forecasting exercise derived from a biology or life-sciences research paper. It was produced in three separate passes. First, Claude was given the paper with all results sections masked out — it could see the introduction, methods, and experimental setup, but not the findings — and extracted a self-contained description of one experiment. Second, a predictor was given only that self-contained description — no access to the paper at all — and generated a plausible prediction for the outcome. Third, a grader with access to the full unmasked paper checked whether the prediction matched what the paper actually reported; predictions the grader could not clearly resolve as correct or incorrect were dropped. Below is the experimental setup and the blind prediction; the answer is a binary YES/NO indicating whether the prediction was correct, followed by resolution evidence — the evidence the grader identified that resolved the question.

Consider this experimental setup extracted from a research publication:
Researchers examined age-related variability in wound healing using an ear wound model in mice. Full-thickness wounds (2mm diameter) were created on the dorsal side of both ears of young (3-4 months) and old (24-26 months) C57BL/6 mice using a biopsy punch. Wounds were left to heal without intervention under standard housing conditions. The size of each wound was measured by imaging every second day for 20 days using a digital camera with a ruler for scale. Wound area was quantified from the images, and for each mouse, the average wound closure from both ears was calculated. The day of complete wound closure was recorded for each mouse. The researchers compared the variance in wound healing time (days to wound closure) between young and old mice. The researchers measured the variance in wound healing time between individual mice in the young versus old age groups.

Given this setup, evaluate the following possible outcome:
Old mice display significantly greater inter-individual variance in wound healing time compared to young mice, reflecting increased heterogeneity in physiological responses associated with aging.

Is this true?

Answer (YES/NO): YES